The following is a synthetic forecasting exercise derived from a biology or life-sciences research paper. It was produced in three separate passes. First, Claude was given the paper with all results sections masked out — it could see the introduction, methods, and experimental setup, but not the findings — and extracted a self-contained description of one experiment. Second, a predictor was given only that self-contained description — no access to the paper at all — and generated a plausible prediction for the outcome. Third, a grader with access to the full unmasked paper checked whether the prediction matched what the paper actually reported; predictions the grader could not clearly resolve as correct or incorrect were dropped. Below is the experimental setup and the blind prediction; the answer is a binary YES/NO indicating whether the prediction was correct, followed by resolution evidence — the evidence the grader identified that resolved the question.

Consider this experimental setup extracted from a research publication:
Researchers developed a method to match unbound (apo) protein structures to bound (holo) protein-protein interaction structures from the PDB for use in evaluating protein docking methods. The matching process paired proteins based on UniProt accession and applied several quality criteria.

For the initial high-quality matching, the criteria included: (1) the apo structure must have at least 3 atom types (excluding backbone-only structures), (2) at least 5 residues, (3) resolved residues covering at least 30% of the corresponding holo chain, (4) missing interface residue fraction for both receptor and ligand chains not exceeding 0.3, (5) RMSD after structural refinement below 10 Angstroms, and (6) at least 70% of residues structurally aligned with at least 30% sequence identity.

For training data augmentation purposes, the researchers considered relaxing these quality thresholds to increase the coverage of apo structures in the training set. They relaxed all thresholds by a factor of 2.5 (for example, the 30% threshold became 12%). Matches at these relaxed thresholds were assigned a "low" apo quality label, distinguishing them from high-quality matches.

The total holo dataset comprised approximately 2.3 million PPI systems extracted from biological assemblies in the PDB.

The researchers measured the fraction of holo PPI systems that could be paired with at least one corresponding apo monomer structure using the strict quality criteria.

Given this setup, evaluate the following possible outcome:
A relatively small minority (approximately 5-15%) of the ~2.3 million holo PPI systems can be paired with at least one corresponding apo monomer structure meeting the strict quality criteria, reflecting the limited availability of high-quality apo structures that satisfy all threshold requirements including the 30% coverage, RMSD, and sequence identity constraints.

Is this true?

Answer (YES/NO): YES